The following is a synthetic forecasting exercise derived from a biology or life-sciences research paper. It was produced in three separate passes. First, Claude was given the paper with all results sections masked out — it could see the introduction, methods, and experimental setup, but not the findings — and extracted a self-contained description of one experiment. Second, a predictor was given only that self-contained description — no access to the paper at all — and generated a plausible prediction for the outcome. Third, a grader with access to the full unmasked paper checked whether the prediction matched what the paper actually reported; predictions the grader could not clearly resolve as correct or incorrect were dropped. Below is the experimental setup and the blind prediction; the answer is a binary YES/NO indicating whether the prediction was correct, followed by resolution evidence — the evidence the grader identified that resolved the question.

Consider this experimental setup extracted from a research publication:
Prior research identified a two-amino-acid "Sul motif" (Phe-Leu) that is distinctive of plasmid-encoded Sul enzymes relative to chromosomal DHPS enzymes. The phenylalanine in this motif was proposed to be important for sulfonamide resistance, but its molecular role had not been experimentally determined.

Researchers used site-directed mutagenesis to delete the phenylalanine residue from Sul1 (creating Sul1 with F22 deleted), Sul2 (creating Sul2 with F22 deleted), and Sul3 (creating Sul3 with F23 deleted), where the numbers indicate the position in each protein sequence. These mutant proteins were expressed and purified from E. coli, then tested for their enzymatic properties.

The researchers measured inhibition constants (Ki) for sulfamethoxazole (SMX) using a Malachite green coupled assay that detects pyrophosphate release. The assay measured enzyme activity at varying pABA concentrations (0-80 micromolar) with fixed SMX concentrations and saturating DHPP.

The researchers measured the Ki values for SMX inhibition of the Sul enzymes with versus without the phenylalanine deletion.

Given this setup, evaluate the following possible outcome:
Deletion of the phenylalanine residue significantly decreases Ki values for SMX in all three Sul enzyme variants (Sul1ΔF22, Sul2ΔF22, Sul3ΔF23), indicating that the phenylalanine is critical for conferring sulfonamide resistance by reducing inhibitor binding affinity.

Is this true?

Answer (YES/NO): NO